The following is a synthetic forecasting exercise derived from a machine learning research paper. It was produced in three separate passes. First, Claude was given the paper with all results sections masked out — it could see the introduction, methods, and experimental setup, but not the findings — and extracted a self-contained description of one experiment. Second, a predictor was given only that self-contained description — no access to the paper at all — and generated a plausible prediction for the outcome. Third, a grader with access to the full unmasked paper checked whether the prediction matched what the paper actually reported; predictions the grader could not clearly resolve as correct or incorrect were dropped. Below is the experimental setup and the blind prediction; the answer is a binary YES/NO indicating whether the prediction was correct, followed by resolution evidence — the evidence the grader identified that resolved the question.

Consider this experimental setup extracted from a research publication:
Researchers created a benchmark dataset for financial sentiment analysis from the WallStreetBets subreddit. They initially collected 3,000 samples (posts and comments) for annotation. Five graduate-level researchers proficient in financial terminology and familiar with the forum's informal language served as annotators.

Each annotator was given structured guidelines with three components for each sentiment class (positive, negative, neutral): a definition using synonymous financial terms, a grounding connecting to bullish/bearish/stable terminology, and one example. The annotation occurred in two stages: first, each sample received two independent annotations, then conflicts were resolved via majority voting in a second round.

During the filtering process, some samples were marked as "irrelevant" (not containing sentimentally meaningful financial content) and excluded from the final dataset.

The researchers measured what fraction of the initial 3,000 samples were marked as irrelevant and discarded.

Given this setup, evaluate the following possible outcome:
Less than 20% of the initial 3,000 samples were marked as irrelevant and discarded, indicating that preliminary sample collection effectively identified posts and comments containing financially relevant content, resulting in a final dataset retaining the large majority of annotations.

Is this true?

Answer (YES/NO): YES